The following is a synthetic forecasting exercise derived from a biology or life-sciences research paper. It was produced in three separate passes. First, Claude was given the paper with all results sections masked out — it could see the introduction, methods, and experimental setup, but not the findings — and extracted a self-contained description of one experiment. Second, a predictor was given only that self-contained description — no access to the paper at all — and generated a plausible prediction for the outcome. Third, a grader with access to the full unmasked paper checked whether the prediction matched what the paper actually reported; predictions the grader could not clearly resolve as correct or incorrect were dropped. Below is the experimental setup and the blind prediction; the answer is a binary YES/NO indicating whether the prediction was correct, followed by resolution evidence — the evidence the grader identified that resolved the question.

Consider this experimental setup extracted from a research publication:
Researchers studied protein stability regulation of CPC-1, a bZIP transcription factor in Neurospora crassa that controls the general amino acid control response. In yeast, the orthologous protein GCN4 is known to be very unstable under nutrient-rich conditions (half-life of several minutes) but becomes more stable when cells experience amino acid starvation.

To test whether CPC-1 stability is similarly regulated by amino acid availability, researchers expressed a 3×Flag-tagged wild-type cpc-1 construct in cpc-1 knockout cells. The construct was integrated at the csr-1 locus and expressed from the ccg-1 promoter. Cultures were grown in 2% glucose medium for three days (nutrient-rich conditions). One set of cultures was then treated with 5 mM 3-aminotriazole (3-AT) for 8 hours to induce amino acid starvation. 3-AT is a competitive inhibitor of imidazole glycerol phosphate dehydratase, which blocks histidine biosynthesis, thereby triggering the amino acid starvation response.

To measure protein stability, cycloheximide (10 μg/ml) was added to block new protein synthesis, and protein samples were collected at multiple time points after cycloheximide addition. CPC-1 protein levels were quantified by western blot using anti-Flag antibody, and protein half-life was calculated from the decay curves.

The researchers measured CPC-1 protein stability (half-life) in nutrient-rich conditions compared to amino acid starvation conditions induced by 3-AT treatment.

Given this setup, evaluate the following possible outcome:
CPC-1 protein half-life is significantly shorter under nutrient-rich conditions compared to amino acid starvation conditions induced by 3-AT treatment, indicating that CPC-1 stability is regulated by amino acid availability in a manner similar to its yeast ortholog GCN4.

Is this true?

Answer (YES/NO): YES